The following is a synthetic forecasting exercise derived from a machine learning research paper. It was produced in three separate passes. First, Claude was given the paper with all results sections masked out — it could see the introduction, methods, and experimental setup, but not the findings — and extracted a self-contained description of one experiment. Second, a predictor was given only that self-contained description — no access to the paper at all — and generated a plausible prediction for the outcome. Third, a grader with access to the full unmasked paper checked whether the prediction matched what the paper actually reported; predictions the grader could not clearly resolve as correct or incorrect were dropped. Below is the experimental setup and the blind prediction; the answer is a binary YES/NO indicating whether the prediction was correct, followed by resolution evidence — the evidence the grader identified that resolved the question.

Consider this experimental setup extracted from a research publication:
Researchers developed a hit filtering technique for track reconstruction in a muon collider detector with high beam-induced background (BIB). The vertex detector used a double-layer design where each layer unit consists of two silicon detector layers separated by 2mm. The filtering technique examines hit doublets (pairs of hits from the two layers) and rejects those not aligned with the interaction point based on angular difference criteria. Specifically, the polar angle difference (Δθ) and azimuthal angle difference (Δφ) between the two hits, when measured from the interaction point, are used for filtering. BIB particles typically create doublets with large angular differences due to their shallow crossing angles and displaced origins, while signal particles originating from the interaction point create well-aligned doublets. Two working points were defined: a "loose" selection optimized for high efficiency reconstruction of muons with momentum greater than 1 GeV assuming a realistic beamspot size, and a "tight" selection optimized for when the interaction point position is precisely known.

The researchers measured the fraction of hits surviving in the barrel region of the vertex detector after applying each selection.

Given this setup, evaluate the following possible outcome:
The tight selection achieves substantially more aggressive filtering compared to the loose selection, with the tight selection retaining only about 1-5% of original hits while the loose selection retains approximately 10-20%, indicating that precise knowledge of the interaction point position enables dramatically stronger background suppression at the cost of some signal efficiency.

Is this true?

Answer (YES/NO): NO